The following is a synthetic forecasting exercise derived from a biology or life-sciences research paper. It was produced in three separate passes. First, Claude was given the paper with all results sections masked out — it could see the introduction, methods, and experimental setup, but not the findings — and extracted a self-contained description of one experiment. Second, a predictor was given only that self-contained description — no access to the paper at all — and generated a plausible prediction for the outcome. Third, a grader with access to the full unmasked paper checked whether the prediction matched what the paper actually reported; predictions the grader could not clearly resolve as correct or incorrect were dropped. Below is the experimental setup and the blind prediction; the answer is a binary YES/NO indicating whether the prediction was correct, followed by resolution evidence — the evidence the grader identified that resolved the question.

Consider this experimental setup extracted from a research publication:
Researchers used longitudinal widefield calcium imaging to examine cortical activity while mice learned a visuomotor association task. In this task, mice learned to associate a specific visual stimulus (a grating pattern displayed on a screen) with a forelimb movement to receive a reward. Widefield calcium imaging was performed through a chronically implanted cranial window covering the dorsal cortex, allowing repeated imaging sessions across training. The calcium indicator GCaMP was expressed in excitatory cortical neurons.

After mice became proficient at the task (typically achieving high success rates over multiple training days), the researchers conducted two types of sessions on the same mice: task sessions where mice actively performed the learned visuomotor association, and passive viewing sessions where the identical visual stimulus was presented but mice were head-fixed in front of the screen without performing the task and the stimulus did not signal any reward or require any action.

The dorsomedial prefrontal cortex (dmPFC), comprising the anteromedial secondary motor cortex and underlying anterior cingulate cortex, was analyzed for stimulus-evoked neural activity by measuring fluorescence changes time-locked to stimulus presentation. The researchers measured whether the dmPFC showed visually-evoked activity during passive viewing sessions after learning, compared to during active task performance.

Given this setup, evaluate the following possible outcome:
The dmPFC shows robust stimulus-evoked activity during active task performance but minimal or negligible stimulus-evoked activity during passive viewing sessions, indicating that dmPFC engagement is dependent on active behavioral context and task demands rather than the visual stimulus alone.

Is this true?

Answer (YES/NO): NO